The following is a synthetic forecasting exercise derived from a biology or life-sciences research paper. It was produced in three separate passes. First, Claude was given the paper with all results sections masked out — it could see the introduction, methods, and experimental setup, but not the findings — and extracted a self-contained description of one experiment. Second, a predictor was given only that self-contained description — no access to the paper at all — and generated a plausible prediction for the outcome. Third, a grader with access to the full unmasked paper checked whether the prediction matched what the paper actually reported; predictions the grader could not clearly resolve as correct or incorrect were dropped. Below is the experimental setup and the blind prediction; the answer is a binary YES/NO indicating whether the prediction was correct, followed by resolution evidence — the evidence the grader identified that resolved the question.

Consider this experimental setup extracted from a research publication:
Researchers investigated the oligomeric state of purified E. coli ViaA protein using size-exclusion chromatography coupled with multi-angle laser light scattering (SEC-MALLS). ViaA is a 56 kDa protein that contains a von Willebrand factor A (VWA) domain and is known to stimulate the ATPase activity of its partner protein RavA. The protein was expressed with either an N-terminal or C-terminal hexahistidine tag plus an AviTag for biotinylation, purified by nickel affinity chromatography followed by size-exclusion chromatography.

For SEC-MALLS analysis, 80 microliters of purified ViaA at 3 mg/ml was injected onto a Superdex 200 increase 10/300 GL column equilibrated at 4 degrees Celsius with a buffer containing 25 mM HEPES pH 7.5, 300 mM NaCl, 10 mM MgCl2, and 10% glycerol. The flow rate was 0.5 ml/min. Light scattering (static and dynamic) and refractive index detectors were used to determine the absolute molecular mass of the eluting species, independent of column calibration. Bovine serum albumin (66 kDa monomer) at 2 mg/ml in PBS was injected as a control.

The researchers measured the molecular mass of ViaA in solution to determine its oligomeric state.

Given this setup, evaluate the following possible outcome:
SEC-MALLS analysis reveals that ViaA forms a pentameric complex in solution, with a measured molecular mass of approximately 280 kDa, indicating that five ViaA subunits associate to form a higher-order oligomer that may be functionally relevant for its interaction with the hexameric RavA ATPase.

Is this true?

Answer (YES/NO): NO